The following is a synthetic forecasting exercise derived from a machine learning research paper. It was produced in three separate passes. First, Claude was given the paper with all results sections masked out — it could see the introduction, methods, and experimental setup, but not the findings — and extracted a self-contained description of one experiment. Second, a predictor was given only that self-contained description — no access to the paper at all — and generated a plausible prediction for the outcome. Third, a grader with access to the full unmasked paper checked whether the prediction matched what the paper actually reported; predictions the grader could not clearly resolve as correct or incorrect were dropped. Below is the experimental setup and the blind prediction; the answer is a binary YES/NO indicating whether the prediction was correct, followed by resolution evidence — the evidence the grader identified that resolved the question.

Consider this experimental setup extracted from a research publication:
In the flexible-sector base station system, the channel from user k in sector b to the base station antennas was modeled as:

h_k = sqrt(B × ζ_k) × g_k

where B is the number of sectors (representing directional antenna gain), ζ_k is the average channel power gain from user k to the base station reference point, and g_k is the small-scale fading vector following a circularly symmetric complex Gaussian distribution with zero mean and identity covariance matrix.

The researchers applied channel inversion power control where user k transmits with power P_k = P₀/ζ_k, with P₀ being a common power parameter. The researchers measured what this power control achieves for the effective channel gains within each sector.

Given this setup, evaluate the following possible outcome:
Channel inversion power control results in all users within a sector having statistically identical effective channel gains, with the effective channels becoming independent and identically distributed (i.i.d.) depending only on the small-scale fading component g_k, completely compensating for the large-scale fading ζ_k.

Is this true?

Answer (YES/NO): YES